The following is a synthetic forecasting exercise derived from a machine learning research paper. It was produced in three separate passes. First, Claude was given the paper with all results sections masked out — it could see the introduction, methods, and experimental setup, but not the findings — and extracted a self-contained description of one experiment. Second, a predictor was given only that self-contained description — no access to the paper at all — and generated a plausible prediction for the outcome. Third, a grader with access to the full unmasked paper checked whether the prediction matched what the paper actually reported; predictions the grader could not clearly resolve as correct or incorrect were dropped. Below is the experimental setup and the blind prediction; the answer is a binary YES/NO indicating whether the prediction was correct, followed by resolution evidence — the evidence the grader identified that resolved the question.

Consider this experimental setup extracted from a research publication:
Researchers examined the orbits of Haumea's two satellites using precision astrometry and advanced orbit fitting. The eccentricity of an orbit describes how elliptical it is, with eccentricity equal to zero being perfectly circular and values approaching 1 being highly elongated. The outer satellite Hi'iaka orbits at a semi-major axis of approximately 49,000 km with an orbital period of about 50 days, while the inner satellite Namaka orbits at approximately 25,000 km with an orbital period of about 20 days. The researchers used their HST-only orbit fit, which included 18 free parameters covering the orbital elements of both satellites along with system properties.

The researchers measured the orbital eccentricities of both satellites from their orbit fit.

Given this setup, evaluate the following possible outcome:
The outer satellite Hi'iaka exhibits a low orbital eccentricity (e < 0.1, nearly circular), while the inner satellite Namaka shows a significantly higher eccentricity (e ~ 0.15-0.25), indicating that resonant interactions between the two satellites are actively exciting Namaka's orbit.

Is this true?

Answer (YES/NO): NO